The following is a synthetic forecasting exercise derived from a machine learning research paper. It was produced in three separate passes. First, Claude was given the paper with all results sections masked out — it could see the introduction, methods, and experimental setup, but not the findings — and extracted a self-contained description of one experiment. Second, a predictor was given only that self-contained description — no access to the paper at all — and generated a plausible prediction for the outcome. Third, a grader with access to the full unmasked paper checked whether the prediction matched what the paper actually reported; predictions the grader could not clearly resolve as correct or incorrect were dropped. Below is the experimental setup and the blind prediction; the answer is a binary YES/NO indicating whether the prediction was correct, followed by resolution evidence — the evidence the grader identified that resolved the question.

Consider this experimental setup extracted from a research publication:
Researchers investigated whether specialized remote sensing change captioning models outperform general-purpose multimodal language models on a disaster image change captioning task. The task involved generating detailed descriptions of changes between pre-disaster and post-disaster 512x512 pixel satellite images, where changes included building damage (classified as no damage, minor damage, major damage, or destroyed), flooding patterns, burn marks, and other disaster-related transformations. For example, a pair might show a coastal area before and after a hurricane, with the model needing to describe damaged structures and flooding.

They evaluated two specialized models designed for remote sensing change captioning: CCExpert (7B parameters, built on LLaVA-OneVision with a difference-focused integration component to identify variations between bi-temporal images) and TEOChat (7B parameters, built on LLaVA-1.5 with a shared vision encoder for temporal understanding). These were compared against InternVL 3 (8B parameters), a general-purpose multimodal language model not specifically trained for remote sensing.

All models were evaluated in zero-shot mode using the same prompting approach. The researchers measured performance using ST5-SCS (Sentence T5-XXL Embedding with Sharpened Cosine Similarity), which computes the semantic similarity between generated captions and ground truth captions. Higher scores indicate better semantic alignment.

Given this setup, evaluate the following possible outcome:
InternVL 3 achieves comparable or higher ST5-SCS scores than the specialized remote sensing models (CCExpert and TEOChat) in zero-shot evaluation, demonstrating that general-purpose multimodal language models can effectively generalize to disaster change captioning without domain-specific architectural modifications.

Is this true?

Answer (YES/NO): YES